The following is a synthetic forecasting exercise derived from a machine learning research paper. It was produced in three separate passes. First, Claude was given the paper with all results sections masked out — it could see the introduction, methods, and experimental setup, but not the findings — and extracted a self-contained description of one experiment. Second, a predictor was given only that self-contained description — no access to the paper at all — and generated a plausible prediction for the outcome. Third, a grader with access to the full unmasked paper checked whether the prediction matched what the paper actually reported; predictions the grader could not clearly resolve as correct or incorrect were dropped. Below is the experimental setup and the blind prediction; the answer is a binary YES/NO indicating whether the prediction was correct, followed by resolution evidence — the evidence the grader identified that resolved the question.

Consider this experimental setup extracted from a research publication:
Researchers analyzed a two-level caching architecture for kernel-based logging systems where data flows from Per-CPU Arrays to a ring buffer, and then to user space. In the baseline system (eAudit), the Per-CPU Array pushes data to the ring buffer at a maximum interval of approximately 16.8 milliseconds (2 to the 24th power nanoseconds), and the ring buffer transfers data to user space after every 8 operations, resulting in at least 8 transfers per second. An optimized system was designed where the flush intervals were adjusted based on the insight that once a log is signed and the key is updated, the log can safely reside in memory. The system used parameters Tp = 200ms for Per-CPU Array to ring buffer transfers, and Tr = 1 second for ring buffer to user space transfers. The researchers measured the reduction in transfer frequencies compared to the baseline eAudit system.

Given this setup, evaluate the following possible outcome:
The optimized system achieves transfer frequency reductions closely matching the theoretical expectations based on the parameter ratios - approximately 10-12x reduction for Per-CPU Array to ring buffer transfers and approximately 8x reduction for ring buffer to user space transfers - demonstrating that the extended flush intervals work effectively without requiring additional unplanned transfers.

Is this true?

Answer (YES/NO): YES